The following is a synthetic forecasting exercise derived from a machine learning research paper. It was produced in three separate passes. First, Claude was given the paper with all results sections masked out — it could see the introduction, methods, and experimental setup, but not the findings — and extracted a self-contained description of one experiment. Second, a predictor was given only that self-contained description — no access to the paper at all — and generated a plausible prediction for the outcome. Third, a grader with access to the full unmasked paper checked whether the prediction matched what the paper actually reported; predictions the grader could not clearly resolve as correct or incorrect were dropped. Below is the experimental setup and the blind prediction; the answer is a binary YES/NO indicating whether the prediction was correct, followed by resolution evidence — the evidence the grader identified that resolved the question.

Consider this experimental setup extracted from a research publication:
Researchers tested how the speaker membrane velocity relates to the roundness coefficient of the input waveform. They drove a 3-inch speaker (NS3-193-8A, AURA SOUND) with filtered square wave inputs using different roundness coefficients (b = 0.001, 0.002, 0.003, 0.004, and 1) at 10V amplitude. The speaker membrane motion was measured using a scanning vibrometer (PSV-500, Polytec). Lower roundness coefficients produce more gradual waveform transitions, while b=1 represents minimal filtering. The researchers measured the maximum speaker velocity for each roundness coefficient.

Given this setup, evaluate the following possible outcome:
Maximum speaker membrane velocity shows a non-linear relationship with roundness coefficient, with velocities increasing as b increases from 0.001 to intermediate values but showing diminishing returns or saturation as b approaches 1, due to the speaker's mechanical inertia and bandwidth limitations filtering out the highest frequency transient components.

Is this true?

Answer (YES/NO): NO